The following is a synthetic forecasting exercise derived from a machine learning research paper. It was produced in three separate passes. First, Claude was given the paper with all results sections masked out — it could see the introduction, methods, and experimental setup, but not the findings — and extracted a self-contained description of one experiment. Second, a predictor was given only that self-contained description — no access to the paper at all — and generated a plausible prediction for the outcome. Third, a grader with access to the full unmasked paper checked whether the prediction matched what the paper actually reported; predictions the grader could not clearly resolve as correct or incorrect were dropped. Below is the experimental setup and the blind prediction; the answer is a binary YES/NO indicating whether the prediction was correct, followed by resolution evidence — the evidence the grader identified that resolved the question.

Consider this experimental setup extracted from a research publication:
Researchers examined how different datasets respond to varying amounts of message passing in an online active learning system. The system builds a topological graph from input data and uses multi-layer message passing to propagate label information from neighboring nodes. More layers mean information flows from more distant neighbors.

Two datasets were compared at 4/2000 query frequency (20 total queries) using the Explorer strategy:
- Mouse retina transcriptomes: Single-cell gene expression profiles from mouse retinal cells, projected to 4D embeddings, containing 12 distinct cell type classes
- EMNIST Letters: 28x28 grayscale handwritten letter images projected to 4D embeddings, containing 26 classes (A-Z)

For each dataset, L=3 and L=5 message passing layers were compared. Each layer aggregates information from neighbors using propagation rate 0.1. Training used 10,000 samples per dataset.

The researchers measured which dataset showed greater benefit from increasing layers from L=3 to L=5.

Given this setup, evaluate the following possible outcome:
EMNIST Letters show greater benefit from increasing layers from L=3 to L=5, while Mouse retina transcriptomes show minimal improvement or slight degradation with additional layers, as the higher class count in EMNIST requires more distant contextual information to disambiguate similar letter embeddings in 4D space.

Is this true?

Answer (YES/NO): NO